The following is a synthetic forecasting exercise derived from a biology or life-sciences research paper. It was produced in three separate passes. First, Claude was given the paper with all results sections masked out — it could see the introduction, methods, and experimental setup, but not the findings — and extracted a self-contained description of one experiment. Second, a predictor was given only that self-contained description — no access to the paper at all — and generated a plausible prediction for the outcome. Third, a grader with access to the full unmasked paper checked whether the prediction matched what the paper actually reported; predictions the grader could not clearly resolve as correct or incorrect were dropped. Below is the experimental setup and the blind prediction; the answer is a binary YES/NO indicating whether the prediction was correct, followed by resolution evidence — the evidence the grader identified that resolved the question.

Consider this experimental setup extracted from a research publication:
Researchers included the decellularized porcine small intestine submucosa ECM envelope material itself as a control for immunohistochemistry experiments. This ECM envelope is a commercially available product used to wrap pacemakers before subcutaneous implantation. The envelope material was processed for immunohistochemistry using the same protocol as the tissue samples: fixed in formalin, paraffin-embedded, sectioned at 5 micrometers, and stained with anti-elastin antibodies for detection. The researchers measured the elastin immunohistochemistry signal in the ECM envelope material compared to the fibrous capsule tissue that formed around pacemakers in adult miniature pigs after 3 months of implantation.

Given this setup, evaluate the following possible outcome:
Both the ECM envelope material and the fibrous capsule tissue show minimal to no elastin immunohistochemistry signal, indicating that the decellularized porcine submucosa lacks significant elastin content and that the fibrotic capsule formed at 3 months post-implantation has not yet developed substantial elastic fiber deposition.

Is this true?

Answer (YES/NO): NO